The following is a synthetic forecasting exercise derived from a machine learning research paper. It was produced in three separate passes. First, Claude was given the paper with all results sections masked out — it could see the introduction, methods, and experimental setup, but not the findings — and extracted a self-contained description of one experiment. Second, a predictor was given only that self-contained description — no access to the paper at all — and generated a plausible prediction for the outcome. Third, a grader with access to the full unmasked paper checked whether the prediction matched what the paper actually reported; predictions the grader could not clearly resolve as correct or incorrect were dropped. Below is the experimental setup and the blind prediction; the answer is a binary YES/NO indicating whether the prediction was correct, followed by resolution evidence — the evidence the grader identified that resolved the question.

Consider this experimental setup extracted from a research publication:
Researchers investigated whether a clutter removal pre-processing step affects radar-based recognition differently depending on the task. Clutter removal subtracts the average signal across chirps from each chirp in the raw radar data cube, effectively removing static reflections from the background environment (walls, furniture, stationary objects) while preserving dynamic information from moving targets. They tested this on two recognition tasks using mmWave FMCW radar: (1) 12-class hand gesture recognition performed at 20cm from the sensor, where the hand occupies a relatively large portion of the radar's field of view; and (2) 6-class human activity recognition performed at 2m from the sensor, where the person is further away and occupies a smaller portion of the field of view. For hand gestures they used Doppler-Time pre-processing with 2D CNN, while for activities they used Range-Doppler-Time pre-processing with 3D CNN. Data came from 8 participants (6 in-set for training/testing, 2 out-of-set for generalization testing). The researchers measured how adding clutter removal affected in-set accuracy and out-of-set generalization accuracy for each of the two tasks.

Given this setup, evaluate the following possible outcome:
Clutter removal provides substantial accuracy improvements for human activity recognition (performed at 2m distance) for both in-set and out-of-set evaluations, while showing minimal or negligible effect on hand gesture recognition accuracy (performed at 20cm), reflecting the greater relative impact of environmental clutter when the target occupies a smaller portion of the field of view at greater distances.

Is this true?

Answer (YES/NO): NO